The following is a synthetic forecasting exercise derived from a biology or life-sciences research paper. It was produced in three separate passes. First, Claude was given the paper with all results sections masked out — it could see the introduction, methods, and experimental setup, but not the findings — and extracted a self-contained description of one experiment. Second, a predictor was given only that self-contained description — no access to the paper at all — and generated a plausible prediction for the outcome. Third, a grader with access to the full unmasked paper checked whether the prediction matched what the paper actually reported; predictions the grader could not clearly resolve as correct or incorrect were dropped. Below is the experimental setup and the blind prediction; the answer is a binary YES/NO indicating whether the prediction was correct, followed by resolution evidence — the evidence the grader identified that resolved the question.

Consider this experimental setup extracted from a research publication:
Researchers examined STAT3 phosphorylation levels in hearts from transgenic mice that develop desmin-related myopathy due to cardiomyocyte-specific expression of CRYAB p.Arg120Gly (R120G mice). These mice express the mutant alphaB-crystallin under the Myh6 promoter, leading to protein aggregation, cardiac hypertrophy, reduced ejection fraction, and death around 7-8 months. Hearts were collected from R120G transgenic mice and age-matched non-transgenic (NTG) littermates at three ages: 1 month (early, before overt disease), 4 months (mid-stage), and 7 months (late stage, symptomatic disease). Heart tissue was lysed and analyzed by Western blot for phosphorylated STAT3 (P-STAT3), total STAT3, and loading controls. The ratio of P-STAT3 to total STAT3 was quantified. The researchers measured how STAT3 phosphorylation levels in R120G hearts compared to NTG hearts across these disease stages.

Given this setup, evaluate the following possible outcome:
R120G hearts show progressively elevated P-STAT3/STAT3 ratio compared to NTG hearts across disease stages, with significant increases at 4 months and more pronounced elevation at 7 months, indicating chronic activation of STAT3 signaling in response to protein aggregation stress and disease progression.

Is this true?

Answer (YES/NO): YES